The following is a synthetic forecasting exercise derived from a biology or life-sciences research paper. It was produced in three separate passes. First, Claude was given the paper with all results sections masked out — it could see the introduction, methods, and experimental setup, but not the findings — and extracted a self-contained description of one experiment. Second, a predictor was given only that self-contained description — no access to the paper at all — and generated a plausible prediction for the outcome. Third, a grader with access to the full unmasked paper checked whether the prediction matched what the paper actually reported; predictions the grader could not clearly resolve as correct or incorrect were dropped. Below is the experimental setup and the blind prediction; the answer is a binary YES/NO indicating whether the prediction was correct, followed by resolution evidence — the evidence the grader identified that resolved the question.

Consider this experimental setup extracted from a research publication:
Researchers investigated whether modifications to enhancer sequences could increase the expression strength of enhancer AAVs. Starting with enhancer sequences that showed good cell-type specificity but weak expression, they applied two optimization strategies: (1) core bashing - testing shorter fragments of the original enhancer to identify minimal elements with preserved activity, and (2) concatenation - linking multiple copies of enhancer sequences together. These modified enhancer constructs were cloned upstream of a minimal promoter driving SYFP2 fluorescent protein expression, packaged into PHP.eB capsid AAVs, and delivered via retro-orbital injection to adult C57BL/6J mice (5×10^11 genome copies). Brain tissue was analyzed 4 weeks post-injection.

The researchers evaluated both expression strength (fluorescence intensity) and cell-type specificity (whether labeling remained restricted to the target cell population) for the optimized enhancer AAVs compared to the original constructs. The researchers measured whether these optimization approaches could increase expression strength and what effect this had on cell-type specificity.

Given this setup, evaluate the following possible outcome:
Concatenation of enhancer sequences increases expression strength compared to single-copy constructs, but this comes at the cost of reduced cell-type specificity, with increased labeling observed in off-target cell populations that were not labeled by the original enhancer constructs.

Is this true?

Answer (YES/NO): YES